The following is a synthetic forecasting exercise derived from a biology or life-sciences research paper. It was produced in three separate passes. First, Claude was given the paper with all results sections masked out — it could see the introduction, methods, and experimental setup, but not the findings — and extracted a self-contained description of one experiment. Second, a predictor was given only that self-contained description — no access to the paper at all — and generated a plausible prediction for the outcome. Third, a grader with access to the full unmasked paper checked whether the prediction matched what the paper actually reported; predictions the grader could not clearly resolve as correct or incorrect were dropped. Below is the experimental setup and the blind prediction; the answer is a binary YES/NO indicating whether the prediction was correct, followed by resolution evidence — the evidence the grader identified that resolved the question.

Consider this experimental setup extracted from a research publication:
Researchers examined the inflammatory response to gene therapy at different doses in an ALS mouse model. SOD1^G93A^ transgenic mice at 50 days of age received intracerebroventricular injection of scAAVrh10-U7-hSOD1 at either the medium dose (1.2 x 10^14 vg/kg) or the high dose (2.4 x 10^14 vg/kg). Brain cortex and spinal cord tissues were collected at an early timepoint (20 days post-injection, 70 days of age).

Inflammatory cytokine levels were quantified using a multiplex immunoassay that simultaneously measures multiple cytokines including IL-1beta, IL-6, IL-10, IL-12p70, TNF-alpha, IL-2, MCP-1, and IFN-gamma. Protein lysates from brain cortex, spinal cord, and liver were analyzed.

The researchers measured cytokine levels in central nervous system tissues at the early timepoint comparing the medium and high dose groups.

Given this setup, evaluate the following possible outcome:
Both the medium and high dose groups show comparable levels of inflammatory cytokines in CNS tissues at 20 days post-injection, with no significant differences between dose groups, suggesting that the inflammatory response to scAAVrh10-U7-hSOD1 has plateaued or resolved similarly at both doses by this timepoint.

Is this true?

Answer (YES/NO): YES